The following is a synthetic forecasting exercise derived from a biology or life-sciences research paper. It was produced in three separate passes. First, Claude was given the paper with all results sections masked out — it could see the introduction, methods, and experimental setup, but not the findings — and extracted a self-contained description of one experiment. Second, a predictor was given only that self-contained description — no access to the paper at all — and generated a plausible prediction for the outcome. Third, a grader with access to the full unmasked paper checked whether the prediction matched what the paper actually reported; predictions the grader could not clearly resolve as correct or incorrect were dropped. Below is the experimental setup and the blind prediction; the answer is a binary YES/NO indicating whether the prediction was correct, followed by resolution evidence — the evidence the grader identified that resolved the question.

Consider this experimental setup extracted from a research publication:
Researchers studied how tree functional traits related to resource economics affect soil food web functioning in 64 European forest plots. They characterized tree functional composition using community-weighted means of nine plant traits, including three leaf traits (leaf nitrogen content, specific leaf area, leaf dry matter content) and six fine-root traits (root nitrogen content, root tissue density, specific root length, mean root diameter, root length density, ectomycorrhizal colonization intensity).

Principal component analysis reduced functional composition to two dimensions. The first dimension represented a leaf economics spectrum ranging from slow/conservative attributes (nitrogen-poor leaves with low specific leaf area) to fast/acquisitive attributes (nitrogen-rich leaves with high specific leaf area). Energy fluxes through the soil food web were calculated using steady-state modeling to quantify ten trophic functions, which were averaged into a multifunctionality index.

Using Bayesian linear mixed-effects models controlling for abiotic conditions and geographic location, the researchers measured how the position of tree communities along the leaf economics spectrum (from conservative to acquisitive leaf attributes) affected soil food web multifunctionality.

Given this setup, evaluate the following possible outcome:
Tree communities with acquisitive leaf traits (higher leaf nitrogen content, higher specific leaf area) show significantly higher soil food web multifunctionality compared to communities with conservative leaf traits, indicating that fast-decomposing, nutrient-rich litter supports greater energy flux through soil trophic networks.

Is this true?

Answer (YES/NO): YES